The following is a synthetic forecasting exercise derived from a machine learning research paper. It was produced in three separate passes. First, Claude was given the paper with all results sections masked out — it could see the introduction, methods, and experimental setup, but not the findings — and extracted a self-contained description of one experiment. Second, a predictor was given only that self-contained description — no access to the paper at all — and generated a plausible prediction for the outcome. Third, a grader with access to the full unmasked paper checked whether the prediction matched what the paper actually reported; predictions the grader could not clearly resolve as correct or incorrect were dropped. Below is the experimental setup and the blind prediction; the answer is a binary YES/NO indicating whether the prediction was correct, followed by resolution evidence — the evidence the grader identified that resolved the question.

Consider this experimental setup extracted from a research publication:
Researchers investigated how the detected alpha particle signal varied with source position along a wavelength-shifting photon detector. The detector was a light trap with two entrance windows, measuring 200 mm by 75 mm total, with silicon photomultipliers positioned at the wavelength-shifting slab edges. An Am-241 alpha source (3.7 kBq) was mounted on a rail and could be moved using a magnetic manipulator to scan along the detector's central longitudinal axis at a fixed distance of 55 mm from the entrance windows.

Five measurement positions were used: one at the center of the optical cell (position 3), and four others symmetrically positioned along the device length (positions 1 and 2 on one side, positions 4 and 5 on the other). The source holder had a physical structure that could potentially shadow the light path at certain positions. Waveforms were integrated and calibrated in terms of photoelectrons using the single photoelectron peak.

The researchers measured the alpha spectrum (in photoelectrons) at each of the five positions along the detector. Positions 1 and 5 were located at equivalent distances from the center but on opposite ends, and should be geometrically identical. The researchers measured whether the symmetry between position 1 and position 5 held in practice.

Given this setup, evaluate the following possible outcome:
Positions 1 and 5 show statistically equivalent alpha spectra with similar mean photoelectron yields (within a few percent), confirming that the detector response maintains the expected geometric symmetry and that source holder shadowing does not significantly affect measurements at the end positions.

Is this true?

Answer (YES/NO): NO